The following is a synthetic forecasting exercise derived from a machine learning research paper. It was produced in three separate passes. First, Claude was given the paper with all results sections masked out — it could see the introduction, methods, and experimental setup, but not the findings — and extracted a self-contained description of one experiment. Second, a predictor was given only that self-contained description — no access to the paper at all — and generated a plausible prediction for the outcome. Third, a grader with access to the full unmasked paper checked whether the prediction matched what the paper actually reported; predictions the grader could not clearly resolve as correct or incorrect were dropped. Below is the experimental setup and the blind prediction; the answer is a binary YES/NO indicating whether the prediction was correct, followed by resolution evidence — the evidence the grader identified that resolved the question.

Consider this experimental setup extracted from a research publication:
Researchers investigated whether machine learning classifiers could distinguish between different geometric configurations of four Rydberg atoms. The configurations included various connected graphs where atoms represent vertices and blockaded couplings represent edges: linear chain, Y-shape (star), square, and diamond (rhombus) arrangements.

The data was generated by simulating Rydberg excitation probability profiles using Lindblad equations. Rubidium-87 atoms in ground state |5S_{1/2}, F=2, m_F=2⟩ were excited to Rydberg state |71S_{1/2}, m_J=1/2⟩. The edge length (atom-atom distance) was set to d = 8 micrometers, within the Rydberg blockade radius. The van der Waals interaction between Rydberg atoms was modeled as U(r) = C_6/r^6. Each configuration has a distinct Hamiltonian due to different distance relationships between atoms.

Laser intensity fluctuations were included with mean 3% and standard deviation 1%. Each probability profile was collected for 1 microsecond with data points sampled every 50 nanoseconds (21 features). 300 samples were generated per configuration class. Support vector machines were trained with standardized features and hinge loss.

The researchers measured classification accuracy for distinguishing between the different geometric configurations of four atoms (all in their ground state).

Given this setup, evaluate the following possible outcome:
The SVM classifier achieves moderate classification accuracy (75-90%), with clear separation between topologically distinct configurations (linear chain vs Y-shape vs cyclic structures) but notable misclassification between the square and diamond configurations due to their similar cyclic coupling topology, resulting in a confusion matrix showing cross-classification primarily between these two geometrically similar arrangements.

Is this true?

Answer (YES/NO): NO